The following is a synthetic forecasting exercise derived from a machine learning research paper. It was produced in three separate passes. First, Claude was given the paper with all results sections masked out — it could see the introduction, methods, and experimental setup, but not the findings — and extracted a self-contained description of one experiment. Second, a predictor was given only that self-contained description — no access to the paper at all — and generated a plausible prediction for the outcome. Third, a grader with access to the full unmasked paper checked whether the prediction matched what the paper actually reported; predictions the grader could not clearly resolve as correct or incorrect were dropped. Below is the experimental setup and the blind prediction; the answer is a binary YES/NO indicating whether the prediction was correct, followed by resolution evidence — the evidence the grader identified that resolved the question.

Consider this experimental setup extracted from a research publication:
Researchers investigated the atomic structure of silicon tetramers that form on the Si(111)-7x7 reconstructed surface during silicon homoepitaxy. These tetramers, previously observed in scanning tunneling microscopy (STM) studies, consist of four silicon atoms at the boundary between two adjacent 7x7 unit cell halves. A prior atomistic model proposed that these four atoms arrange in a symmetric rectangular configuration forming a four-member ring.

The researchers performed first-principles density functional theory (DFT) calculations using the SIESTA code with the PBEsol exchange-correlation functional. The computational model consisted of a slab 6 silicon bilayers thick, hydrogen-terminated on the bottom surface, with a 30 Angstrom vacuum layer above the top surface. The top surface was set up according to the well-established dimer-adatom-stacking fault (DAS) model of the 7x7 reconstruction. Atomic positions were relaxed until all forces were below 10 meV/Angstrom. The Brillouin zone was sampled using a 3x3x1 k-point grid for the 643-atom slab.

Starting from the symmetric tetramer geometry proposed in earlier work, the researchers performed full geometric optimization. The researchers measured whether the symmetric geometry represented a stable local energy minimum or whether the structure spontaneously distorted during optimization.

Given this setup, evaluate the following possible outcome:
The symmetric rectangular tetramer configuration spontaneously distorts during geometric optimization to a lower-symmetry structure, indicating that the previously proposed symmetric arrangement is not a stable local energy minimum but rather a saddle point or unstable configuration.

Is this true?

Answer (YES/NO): YES